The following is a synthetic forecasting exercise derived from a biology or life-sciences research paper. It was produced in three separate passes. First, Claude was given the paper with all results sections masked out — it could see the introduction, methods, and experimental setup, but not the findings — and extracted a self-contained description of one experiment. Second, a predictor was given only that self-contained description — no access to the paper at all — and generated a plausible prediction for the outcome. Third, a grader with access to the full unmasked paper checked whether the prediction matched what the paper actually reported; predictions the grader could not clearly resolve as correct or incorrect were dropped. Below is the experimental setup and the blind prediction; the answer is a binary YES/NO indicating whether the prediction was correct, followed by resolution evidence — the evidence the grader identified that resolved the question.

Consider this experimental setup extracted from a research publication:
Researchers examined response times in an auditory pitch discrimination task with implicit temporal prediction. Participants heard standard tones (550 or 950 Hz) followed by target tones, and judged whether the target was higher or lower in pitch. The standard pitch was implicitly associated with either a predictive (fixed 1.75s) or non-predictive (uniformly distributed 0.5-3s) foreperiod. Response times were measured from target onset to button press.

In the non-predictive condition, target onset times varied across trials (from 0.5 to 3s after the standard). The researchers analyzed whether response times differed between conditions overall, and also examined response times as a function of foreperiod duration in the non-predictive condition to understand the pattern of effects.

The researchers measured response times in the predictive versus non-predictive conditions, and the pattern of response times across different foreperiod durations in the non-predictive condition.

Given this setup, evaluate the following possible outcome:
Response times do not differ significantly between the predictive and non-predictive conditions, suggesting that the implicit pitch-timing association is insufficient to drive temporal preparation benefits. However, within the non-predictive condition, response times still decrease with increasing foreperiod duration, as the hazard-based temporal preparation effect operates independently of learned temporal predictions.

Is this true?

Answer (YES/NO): NO